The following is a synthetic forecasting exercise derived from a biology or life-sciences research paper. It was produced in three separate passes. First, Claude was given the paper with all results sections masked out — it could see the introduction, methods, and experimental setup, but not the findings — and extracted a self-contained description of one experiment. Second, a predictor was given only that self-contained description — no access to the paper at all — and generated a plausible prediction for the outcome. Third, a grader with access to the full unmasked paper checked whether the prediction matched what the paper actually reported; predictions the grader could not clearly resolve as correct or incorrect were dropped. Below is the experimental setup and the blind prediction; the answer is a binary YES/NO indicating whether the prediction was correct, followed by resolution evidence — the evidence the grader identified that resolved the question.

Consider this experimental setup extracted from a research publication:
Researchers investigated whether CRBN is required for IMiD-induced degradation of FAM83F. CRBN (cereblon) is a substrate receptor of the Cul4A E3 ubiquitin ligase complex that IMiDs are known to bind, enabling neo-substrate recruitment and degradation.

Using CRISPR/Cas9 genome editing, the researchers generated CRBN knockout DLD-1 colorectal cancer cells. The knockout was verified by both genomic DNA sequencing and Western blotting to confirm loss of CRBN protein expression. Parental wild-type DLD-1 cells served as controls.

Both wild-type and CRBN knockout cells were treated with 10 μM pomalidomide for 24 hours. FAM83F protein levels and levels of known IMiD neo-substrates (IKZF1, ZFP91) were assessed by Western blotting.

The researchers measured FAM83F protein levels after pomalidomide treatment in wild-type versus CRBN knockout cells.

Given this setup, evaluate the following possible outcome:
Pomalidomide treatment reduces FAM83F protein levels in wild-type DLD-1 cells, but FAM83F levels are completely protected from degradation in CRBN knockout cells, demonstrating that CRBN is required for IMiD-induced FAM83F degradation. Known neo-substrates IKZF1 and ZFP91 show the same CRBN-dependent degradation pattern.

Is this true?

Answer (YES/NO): NO